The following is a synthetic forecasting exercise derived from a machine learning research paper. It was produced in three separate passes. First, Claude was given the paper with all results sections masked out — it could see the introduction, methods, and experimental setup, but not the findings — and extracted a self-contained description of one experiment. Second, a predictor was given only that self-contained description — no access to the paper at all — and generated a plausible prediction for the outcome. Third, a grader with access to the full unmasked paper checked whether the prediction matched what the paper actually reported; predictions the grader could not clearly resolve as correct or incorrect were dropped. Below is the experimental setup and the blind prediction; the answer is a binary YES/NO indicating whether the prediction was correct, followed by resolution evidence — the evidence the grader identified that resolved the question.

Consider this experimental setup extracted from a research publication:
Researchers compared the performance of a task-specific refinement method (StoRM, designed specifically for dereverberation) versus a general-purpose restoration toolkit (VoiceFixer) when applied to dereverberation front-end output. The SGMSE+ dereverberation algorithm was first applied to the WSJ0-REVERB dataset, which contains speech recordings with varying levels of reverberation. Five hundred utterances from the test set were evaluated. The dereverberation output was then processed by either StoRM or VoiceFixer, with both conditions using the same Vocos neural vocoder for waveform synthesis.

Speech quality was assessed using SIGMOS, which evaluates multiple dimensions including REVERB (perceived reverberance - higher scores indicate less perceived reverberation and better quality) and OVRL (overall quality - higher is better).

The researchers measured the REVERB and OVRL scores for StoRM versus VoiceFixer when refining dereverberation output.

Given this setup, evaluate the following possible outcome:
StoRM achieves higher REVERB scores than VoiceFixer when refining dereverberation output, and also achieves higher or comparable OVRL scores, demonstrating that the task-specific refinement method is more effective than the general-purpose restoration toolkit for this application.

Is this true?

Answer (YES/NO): NO